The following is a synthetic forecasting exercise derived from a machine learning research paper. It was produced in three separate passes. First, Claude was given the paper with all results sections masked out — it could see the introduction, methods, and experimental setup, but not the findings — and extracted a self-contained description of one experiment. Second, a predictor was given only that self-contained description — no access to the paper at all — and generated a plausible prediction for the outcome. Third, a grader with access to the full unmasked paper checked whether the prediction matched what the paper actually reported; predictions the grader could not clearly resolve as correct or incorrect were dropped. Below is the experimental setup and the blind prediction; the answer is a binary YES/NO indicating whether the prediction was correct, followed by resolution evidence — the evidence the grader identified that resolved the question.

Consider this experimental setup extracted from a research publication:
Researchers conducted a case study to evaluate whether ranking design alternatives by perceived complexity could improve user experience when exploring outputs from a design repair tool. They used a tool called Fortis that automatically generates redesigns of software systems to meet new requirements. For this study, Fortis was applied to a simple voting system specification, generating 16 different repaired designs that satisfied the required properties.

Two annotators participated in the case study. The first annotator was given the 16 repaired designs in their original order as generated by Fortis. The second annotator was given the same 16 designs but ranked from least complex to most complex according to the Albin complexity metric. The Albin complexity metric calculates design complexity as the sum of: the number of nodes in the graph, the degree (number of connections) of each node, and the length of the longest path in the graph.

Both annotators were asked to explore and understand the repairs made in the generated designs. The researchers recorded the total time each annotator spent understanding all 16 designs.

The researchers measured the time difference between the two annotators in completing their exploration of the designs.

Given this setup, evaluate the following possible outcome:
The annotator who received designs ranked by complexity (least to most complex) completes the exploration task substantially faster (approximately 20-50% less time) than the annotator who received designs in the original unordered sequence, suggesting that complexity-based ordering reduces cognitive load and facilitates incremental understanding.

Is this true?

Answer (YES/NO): YES